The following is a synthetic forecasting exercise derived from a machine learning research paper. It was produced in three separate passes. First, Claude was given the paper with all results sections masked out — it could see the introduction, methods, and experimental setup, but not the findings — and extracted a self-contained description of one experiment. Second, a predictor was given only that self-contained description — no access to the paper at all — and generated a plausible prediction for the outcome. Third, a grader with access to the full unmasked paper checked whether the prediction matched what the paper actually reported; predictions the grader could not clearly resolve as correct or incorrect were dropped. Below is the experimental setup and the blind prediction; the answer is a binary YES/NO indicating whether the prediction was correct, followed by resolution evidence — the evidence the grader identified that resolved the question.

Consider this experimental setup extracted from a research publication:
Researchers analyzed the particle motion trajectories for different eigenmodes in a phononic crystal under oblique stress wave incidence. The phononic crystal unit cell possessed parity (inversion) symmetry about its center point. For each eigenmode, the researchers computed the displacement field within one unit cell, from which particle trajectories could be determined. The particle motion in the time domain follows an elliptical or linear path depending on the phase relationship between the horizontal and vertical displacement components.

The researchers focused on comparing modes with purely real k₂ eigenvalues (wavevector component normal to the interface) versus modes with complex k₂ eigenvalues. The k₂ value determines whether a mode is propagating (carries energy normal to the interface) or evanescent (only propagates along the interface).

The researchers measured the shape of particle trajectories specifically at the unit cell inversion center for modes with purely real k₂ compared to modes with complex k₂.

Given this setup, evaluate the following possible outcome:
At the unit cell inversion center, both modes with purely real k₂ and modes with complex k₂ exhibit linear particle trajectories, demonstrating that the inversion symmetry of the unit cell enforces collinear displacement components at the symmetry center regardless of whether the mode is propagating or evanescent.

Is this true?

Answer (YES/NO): NO